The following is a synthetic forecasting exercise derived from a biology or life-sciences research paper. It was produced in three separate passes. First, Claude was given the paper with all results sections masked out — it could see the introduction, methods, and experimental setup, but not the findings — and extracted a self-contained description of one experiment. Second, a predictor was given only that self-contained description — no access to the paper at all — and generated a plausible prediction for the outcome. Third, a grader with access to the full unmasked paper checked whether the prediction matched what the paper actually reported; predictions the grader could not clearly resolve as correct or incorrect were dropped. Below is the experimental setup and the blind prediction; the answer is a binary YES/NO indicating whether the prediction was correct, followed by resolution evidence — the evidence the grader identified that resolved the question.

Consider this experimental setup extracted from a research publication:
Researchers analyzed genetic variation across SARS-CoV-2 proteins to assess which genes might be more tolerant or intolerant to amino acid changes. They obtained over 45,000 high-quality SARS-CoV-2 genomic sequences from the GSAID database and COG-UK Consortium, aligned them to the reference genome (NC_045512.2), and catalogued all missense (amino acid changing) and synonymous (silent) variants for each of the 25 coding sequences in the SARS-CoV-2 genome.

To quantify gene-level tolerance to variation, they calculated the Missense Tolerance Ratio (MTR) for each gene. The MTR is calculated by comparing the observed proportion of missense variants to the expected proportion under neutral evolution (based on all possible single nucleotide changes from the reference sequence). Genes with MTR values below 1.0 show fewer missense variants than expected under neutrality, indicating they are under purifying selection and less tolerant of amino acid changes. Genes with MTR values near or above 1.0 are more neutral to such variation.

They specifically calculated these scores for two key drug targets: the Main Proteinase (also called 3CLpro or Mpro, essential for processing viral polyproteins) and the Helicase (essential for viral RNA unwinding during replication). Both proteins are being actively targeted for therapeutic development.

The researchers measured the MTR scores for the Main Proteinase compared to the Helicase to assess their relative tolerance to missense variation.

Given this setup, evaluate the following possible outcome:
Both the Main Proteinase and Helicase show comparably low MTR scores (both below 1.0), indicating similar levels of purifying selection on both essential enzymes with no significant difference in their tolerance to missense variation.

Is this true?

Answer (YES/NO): NO